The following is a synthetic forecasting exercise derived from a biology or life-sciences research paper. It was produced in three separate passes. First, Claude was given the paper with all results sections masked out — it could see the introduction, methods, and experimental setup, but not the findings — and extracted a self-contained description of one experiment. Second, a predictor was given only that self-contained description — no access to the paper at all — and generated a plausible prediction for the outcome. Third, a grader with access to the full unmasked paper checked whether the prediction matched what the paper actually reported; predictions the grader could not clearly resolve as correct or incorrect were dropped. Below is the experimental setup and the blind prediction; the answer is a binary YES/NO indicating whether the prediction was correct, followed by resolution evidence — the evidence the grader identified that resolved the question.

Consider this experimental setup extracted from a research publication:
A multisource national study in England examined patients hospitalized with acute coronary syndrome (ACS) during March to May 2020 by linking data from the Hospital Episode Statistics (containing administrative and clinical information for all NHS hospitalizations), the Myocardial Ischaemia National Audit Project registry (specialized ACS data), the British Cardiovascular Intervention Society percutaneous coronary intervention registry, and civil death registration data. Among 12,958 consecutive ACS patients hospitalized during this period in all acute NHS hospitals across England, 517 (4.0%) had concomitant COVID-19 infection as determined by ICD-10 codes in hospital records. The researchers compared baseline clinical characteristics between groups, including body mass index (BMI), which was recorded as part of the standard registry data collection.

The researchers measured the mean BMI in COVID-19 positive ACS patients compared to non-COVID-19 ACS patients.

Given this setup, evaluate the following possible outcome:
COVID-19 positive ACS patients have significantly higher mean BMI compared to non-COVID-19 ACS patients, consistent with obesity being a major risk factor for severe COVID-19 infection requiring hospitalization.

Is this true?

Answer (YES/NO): NO